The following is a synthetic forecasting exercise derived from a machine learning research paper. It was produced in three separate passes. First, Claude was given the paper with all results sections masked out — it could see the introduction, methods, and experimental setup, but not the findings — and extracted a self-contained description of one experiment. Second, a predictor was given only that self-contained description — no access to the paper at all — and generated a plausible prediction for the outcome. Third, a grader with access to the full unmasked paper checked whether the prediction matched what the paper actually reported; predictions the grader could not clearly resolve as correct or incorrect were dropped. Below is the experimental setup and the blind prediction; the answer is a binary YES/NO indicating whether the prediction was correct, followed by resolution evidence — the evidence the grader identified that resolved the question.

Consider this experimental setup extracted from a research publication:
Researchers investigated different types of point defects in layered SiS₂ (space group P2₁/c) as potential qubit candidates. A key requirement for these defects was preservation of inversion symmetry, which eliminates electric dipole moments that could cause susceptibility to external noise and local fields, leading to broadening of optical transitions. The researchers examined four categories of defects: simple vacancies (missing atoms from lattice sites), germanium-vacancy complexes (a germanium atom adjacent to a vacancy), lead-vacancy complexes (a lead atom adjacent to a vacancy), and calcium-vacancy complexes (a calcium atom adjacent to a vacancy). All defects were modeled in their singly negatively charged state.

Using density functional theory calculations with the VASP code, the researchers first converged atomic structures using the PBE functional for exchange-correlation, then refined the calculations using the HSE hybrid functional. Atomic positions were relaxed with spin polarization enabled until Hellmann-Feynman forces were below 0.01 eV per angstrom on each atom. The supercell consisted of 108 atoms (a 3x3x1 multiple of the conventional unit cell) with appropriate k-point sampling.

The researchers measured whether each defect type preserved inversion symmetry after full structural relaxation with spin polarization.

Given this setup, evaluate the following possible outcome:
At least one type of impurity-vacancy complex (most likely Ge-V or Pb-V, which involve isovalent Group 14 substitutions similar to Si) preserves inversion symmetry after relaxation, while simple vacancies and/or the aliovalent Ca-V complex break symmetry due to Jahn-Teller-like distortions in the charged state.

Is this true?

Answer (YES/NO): NO